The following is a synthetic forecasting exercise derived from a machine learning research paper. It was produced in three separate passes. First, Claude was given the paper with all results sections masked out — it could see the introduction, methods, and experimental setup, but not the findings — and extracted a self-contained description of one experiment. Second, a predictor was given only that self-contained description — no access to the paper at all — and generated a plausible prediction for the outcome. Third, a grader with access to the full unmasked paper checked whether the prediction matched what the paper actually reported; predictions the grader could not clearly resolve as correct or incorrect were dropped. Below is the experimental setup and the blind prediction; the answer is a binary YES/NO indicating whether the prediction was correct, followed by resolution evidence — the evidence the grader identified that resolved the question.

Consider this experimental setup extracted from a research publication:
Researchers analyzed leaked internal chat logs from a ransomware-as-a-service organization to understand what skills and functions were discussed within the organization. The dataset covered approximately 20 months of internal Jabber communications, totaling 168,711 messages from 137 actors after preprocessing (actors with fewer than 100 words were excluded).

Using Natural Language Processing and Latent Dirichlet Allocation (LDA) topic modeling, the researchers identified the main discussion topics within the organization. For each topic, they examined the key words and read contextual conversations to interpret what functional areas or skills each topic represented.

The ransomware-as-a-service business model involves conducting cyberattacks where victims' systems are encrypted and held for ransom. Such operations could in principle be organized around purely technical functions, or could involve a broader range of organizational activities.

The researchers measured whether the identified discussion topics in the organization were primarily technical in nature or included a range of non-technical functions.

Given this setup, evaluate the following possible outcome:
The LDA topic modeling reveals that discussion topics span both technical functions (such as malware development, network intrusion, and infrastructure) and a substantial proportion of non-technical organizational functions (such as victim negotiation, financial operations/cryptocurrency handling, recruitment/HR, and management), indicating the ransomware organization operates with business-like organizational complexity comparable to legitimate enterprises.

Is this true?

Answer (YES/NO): YES